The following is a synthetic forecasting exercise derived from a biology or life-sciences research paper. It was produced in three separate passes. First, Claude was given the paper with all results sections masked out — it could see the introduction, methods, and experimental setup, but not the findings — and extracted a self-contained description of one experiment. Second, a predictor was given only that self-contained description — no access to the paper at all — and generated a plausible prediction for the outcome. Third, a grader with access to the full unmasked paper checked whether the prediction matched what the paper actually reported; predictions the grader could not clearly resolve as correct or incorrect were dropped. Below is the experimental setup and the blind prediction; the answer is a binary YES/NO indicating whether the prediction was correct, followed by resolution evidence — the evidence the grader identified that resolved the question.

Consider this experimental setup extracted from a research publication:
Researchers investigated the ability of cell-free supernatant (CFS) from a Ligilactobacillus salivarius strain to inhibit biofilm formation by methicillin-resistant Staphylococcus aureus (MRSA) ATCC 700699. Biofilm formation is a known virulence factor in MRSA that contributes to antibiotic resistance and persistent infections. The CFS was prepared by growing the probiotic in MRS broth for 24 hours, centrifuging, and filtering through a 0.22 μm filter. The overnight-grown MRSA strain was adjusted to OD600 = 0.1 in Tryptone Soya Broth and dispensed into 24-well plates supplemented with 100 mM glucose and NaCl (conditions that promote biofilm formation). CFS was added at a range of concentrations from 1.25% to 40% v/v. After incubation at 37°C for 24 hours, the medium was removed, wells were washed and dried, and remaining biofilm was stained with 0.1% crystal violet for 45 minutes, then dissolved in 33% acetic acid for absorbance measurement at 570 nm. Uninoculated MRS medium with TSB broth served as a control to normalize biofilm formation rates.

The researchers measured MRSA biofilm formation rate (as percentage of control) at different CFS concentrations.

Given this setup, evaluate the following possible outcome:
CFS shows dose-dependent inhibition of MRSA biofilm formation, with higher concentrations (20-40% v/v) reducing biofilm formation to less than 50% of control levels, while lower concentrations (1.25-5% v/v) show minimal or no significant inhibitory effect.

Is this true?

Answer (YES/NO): NO